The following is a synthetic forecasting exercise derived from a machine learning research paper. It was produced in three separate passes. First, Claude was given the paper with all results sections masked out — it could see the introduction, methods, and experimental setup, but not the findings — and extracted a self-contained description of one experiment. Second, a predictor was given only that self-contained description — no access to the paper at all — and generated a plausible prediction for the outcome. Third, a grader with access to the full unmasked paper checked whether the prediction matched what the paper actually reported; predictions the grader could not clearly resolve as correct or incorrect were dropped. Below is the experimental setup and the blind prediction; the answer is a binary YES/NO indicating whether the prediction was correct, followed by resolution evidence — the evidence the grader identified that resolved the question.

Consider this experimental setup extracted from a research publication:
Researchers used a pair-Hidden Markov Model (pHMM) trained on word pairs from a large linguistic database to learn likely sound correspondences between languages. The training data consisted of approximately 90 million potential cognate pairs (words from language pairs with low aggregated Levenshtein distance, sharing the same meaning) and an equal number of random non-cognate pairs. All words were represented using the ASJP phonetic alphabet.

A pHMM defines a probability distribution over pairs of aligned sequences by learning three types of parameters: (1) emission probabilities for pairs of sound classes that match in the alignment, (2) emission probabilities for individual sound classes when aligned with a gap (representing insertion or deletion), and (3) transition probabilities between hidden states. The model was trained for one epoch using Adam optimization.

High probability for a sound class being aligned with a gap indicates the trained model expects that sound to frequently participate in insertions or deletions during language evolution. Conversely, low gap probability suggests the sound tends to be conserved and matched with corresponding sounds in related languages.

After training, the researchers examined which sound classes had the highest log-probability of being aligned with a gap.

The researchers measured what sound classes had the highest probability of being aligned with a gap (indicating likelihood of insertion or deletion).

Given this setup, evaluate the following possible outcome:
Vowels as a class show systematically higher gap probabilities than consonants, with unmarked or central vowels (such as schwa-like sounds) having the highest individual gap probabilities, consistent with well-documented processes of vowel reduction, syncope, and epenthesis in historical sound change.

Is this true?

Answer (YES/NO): NO